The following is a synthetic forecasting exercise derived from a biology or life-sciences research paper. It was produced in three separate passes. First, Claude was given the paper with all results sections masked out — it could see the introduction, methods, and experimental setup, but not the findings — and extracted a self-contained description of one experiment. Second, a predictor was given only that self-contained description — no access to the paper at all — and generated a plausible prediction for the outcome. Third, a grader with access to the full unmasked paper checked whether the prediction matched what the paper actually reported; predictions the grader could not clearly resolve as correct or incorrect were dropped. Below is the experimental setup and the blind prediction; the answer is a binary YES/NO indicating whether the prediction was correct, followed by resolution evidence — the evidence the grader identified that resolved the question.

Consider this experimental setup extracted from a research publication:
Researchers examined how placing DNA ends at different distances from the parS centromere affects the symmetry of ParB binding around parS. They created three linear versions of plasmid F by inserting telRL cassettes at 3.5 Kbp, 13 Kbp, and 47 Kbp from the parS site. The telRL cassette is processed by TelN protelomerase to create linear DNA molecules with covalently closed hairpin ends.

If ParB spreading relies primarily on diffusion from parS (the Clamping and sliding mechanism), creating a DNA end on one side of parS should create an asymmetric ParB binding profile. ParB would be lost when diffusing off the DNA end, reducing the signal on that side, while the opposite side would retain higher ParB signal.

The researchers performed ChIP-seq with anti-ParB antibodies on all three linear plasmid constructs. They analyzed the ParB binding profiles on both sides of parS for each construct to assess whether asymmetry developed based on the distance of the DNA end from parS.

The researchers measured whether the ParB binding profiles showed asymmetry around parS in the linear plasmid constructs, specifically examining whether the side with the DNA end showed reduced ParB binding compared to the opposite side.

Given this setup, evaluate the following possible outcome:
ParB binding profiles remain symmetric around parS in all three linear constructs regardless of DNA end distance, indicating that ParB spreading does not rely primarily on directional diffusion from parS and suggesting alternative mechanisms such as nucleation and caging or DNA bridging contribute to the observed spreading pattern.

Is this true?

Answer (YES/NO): YES